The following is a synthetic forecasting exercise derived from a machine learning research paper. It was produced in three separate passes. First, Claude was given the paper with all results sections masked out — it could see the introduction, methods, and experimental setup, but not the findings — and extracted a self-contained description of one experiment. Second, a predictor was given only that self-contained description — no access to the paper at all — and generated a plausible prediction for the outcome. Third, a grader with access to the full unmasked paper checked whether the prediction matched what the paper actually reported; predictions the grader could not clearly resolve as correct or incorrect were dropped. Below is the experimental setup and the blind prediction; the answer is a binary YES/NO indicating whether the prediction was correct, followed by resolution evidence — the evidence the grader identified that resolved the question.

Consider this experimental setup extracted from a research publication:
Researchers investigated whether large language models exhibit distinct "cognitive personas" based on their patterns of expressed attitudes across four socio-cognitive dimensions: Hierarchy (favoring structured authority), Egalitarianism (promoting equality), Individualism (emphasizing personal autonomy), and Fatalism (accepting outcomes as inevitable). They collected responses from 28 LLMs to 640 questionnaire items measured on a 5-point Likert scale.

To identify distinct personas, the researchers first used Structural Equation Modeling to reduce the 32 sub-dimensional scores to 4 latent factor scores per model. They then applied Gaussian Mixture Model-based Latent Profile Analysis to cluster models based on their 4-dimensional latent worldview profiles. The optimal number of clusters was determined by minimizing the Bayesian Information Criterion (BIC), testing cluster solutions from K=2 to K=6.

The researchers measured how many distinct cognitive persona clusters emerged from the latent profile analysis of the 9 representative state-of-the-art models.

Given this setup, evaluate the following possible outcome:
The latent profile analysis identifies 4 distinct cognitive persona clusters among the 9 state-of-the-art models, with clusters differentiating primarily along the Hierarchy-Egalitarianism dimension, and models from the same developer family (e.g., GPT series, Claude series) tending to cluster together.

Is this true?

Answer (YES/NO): NO